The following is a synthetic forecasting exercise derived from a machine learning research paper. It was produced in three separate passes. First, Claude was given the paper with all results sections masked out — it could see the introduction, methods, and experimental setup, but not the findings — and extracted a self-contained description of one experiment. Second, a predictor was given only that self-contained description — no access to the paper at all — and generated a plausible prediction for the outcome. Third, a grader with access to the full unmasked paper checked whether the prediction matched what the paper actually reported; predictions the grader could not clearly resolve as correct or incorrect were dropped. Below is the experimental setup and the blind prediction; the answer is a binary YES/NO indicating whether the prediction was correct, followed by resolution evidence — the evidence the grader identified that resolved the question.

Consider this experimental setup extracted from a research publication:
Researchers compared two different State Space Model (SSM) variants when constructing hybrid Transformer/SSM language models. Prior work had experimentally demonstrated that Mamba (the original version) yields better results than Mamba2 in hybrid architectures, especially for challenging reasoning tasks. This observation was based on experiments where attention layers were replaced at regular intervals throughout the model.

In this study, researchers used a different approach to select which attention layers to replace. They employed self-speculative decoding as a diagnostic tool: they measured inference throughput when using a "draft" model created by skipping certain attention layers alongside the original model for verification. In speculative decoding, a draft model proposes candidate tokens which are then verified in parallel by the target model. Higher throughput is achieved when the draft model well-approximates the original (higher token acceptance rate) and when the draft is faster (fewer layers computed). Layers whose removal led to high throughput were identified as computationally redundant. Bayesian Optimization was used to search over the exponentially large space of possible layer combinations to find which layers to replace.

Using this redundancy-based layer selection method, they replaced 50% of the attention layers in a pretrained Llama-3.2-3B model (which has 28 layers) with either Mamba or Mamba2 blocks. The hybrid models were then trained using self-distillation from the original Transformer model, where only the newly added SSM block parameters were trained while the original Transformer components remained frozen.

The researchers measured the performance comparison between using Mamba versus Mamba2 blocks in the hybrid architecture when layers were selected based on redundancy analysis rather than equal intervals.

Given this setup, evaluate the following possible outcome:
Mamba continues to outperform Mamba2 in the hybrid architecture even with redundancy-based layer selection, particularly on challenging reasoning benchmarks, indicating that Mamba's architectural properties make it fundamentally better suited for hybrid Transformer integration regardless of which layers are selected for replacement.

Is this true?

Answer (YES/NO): NO